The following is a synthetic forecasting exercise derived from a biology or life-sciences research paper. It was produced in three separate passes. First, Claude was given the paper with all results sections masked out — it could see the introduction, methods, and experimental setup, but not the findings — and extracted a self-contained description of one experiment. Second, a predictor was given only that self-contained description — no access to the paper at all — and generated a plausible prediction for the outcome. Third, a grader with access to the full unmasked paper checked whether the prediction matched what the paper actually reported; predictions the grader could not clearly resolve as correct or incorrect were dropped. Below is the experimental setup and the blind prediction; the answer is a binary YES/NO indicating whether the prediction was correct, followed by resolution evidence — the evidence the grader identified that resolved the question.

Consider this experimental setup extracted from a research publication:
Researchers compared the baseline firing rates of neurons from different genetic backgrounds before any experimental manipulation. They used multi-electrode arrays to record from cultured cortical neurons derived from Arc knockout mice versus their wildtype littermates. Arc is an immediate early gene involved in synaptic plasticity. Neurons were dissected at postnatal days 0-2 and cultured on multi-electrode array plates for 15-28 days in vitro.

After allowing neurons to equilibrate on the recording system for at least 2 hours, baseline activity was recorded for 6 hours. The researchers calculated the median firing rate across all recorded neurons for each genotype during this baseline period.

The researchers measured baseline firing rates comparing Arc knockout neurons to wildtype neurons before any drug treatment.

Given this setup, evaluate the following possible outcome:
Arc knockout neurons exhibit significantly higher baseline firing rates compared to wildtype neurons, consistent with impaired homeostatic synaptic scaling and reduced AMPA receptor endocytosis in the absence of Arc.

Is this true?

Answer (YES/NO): NO